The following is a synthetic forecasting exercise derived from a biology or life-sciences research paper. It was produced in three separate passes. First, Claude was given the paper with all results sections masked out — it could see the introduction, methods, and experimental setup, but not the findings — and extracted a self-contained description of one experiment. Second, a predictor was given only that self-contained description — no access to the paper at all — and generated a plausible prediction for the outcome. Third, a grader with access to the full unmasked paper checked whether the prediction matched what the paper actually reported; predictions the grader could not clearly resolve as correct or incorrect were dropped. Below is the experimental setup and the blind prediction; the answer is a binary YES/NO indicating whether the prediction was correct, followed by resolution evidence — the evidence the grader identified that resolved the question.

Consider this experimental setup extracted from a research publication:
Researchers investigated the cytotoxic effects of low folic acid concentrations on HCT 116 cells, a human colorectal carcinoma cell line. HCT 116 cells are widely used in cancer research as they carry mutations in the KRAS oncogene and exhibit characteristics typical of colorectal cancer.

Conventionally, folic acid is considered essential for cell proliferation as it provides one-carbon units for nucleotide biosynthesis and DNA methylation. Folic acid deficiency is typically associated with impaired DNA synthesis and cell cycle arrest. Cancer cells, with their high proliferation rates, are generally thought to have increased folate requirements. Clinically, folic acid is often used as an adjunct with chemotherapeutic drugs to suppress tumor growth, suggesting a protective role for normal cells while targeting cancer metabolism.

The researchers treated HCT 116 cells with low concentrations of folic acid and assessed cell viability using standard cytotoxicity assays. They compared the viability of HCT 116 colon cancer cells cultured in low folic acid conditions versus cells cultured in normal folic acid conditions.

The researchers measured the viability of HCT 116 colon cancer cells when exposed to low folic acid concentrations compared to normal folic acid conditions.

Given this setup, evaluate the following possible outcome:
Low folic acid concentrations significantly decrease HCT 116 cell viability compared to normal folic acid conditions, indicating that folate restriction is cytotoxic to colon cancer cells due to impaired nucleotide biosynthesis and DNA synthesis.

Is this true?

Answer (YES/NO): NO